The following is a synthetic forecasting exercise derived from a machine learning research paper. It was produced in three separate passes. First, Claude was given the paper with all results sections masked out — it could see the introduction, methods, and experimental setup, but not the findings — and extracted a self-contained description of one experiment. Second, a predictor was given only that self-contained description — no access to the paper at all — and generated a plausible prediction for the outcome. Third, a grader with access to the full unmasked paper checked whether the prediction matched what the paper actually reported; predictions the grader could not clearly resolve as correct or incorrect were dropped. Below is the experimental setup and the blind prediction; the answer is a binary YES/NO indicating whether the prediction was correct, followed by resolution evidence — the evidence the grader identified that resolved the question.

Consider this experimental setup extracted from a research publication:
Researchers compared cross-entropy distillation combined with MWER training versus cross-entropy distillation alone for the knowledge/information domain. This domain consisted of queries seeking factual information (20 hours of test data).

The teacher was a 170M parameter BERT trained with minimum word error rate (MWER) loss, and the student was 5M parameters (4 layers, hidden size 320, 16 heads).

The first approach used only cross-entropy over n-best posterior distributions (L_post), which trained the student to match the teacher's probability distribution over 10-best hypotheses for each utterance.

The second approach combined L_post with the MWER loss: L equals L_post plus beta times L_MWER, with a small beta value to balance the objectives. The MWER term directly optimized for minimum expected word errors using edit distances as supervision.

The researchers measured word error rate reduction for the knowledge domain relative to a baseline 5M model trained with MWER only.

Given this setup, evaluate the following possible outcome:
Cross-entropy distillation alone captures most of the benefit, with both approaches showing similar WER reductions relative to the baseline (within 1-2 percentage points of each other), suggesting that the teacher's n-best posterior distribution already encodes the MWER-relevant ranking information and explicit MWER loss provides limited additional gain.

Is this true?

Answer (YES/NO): YES